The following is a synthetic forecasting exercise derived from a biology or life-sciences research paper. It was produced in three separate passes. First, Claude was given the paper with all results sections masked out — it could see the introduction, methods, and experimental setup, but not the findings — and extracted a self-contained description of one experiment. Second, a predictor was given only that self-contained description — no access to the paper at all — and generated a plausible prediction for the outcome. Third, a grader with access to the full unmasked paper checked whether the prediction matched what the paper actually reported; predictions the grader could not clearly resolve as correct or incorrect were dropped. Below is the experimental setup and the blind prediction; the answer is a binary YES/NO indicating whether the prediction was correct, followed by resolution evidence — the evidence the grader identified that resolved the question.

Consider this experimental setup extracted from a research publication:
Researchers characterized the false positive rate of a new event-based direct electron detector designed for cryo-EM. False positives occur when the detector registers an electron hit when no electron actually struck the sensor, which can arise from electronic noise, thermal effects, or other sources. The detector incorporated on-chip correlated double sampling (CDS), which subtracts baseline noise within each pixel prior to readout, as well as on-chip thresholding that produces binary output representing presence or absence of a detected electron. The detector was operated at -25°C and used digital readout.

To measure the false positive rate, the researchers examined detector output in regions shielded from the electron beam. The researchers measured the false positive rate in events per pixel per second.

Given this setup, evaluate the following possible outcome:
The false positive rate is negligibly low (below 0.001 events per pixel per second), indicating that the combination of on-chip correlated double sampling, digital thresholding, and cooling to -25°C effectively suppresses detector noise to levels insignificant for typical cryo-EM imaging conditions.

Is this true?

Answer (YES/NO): YES